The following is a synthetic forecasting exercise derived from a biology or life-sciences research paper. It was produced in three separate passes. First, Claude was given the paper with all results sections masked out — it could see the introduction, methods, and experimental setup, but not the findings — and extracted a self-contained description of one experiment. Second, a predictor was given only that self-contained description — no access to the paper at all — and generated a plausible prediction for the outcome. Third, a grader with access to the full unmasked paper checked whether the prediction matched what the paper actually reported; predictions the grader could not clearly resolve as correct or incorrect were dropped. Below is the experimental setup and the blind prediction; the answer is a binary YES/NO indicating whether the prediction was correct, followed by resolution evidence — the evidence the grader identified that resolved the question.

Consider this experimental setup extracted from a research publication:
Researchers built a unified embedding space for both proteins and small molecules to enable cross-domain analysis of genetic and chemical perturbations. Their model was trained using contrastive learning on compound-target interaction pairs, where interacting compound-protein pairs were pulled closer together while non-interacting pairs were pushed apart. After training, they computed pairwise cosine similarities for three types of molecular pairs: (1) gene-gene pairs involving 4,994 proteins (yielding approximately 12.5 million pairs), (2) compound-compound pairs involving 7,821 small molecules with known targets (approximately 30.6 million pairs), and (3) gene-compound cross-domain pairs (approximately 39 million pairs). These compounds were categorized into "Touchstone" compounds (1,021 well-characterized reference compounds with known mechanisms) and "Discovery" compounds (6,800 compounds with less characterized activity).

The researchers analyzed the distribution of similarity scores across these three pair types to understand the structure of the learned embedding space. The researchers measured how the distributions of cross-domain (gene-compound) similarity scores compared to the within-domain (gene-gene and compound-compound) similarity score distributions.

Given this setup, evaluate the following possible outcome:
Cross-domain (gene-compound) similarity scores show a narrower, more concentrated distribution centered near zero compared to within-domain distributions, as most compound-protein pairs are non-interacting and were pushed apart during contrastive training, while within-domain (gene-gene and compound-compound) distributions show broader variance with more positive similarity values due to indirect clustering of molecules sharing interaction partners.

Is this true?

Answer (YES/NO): NO